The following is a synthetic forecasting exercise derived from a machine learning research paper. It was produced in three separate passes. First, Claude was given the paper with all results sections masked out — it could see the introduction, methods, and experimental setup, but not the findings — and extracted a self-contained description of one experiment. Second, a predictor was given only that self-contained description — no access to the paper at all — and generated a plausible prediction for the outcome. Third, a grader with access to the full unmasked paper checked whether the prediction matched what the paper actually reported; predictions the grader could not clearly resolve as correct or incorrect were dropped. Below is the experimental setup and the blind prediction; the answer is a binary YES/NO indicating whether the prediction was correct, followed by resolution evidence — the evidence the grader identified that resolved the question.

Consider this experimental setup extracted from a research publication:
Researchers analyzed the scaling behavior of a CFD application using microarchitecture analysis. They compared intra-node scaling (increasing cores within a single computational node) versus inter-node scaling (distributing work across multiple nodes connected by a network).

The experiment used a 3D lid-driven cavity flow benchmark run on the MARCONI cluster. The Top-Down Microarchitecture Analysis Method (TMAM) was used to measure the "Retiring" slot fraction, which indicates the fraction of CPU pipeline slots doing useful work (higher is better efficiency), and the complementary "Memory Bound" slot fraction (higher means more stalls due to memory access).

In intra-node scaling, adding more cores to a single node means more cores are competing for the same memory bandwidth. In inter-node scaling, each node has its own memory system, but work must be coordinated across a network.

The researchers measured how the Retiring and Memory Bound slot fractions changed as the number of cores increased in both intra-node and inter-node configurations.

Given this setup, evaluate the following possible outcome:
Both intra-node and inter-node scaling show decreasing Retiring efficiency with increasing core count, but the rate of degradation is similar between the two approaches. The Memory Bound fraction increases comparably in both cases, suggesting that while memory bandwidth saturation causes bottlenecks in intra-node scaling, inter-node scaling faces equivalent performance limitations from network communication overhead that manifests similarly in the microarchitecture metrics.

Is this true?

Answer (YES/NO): NO